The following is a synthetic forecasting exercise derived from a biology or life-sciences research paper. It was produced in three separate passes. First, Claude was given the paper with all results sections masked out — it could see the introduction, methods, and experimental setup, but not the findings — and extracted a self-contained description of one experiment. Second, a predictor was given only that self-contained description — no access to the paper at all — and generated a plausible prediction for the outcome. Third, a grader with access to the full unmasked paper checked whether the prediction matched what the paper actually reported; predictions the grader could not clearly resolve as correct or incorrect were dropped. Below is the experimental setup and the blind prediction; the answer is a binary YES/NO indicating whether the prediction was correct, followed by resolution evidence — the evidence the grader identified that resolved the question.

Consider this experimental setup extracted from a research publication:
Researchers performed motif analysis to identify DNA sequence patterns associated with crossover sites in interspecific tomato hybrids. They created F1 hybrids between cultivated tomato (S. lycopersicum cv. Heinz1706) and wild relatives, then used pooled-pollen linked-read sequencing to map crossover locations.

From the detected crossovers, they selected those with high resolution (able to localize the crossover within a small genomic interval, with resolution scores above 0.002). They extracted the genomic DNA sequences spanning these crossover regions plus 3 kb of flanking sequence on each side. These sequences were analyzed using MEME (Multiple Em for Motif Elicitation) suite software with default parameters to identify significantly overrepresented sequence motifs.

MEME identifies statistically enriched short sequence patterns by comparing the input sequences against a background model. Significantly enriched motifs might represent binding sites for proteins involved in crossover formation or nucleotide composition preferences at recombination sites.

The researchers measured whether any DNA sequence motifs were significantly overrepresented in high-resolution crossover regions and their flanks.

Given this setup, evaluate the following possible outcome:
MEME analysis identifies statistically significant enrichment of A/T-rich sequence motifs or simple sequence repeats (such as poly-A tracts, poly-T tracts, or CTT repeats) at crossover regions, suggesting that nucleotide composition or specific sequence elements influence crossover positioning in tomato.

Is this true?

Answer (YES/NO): NO